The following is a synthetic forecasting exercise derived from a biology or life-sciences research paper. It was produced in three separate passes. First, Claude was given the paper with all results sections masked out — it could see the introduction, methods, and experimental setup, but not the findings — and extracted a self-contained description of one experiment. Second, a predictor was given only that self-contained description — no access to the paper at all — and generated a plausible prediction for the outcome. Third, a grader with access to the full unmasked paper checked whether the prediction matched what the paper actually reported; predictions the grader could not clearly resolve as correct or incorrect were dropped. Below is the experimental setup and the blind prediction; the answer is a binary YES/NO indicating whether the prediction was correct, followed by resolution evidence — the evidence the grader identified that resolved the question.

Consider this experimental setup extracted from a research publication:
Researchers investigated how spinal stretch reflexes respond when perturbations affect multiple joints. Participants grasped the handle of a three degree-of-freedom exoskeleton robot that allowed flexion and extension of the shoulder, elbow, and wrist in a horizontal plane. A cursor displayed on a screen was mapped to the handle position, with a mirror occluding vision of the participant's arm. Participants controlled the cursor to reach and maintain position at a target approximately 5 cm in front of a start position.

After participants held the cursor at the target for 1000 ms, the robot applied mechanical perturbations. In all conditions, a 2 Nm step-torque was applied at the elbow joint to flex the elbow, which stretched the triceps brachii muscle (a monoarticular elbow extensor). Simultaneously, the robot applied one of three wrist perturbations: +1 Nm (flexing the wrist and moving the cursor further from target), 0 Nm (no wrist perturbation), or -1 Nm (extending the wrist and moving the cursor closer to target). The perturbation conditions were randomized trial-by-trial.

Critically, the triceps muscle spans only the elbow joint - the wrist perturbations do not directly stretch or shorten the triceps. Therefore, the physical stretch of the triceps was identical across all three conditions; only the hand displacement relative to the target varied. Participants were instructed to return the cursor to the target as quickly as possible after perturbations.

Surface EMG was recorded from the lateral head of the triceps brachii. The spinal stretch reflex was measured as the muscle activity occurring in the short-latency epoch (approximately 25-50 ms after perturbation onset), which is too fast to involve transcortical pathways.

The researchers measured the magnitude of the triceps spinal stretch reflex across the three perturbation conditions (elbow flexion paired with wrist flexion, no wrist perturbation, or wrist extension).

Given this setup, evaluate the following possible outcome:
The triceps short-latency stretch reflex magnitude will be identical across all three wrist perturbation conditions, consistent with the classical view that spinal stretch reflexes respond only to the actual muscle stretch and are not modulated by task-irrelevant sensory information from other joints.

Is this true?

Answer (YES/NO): NO